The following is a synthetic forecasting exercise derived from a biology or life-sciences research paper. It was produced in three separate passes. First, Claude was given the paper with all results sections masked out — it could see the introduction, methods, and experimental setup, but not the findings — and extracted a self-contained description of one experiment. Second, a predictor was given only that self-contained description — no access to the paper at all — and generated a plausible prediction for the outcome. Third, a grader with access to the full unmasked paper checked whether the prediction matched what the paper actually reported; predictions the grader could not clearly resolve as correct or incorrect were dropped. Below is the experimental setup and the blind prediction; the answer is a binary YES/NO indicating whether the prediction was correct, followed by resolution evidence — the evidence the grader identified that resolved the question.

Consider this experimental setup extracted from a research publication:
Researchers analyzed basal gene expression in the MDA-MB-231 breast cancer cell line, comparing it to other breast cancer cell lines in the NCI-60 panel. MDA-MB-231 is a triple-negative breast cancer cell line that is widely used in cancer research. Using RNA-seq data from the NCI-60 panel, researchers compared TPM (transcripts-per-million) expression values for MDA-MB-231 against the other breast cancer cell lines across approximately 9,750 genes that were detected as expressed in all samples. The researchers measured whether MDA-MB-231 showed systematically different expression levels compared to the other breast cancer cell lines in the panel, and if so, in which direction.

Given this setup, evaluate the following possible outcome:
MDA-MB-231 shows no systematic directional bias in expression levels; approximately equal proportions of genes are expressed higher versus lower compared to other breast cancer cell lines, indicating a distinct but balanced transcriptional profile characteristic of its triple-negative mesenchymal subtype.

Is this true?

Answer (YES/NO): NO